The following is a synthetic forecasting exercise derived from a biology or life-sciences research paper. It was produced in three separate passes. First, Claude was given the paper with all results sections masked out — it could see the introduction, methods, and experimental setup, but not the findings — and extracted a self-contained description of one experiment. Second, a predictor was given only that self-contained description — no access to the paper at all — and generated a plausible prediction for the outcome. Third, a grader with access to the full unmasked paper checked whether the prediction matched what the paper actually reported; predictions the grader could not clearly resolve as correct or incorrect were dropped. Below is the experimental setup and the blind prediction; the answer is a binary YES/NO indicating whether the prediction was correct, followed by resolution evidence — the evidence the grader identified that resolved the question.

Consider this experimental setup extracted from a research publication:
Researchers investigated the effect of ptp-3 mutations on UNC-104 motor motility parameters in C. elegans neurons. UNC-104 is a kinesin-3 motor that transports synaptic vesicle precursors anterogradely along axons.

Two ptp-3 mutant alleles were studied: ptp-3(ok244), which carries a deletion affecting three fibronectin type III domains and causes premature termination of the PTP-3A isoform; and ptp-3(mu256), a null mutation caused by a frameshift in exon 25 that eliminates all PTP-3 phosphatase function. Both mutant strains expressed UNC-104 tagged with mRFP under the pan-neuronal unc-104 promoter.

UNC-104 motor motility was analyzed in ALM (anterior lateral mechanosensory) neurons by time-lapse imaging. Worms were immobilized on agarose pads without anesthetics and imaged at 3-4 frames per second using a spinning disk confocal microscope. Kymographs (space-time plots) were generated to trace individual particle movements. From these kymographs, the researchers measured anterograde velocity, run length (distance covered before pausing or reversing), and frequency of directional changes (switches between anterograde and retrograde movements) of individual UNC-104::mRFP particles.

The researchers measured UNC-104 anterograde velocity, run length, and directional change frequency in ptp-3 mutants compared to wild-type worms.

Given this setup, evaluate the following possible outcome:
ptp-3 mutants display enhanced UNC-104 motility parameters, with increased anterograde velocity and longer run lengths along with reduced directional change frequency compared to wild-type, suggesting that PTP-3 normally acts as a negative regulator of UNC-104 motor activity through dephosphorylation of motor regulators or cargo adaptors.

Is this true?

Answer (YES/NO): NO